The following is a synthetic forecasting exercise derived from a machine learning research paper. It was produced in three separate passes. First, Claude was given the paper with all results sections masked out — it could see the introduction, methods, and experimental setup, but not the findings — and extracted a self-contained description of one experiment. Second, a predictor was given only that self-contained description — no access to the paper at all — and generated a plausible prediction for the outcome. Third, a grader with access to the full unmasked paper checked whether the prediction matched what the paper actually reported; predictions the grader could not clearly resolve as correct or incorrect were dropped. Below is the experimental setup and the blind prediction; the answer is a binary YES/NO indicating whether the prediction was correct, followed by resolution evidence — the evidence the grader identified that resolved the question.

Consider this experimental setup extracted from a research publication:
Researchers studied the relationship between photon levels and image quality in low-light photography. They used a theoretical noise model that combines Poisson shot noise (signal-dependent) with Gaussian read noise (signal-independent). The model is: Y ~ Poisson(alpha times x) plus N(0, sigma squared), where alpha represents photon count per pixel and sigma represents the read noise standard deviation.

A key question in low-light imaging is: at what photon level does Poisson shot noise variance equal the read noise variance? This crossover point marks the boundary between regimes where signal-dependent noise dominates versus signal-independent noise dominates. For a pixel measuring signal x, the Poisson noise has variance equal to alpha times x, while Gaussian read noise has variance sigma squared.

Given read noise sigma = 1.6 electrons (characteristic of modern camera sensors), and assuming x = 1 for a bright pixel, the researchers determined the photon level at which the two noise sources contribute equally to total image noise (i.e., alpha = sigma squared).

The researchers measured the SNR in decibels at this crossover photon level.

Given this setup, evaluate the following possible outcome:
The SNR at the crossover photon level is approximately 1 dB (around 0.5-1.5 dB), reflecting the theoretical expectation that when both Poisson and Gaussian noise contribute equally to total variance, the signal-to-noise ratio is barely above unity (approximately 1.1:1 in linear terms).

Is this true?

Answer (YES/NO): YES